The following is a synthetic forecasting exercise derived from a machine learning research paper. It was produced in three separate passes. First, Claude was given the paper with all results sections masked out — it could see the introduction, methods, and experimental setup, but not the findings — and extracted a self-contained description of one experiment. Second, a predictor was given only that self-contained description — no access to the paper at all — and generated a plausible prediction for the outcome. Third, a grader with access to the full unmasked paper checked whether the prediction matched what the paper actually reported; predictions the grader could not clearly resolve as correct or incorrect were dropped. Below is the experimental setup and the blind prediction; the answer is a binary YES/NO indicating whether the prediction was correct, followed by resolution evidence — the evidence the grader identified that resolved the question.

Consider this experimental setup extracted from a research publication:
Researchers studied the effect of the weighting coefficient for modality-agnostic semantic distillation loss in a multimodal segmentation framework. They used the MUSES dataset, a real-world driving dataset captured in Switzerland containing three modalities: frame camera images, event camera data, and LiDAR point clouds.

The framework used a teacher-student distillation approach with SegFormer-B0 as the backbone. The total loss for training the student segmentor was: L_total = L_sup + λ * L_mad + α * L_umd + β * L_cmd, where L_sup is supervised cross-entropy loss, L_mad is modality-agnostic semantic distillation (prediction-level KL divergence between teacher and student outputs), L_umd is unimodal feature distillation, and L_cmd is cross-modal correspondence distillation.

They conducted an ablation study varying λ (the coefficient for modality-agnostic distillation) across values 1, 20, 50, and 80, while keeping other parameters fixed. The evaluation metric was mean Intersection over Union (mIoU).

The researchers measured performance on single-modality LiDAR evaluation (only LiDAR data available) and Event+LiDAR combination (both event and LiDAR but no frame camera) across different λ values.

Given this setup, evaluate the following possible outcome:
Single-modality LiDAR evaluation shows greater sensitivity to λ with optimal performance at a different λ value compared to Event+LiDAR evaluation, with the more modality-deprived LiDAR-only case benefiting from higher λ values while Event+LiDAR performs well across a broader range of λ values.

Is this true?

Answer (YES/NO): NO